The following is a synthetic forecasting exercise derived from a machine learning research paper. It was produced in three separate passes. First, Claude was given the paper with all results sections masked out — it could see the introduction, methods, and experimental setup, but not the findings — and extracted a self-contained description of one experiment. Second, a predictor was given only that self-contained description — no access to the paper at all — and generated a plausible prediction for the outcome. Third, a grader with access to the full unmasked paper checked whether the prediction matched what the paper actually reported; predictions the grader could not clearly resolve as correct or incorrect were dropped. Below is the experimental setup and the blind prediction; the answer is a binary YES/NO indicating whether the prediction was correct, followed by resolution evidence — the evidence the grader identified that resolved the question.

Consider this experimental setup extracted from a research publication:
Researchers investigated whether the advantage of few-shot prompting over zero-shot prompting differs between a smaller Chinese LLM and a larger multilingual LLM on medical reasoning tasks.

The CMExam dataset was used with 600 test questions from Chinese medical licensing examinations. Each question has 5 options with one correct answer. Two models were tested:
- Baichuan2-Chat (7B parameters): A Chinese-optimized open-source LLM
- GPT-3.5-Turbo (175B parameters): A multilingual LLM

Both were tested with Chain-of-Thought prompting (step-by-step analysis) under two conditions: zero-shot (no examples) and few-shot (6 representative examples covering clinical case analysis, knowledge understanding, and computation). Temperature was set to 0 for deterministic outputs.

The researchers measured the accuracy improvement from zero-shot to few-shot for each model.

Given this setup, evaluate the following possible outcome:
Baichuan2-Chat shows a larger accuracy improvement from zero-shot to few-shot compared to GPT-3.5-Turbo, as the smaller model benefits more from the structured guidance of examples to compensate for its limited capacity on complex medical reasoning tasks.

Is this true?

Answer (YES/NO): NO